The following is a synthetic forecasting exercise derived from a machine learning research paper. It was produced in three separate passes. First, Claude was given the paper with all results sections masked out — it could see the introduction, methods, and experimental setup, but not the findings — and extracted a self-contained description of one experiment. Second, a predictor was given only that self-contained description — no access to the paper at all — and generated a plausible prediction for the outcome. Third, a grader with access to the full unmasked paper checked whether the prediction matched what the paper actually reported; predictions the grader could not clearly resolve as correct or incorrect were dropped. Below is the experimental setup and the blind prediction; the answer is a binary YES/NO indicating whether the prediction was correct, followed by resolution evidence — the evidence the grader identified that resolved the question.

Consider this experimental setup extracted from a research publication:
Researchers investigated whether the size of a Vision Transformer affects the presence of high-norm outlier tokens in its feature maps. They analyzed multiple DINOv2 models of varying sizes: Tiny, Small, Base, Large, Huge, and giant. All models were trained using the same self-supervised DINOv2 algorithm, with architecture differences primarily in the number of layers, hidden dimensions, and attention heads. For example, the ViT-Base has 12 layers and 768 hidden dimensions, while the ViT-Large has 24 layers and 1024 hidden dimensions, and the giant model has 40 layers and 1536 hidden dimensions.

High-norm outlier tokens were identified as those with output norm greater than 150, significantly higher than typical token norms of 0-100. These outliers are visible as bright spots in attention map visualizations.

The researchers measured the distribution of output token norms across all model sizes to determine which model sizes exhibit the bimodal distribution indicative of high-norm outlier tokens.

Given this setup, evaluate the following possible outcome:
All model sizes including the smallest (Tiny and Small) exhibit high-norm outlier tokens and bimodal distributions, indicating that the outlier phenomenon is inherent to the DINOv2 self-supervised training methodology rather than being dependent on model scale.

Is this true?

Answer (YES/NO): NO